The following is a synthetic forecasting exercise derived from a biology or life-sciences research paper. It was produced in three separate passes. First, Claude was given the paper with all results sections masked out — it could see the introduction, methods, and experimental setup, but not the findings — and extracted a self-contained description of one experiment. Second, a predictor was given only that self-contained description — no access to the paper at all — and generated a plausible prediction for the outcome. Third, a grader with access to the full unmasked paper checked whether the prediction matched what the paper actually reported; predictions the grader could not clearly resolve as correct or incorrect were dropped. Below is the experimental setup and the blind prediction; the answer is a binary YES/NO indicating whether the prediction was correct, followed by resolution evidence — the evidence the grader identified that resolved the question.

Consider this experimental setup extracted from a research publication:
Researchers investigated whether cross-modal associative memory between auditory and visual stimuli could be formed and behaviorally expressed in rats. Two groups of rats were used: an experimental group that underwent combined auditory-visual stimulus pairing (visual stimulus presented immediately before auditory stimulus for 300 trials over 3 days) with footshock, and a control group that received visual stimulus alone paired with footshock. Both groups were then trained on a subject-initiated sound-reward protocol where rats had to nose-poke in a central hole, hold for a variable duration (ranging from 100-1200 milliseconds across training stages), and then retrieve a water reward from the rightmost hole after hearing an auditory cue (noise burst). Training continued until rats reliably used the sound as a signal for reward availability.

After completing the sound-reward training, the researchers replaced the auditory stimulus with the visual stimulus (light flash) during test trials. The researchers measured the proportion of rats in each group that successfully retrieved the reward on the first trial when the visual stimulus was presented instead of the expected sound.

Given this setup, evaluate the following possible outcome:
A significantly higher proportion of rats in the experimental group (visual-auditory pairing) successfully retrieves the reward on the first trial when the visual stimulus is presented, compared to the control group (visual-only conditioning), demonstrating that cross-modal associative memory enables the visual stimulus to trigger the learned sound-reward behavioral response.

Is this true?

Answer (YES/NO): YES